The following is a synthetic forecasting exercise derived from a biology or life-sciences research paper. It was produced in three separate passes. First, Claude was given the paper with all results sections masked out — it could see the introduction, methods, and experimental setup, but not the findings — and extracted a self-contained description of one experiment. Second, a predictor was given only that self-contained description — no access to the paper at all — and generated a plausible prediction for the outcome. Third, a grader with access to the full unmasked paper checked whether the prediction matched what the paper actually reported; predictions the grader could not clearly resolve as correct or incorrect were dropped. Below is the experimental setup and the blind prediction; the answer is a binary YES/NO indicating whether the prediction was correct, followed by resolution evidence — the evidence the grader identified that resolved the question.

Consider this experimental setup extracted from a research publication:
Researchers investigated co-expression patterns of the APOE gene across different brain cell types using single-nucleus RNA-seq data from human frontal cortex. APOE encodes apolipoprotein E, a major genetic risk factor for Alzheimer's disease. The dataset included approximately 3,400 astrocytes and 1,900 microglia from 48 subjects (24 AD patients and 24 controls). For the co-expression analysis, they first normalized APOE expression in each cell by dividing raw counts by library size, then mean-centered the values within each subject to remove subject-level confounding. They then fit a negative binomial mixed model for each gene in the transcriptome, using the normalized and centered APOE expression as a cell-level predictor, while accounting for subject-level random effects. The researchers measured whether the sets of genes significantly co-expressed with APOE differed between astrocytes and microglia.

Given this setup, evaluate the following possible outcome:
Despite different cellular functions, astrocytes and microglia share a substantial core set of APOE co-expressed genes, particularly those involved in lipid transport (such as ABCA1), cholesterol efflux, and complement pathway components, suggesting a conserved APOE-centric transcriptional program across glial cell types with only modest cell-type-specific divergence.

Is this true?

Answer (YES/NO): NO